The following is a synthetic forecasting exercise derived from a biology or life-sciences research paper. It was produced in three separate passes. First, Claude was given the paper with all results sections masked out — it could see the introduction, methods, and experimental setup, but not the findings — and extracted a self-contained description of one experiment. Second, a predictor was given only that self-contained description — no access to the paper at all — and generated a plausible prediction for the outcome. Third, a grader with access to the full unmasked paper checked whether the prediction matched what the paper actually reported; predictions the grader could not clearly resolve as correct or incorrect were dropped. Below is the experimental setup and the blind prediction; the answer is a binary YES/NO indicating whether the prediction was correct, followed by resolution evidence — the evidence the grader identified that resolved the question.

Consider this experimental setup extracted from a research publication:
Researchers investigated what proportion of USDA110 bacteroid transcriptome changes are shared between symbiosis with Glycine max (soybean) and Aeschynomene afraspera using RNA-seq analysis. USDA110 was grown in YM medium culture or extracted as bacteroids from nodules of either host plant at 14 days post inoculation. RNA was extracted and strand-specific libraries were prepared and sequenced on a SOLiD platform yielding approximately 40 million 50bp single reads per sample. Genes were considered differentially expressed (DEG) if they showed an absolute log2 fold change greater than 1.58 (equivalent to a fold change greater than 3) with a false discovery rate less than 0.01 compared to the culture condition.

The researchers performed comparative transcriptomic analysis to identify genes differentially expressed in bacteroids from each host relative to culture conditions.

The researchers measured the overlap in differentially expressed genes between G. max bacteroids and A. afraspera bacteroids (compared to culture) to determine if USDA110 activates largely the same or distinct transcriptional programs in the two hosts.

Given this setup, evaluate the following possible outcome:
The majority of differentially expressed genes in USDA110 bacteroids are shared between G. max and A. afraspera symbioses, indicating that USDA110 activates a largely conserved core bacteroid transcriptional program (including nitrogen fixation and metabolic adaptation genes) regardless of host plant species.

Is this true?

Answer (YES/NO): YES